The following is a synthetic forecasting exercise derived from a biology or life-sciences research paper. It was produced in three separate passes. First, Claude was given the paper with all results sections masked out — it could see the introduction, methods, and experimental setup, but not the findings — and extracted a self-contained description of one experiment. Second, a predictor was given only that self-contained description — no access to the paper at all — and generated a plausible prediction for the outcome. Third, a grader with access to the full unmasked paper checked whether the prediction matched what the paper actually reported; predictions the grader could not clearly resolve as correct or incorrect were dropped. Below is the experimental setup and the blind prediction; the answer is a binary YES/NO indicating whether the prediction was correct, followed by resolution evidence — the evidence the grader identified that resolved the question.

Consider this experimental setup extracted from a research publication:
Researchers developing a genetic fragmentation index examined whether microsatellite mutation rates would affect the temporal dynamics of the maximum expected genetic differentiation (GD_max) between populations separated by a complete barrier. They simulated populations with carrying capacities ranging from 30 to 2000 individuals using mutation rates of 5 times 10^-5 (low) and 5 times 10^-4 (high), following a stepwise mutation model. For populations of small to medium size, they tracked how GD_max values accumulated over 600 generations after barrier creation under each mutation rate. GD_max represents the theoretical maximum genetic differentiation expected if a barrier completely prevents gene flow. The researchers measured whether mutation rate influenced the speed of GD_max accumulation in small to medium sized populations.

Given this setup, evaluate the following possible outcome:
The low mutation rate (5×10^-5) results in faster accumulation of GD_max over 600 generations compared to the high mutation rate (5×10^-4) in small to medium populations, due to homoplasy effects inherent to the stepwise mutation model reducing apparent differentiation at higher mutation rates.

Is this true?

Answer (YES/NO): NO